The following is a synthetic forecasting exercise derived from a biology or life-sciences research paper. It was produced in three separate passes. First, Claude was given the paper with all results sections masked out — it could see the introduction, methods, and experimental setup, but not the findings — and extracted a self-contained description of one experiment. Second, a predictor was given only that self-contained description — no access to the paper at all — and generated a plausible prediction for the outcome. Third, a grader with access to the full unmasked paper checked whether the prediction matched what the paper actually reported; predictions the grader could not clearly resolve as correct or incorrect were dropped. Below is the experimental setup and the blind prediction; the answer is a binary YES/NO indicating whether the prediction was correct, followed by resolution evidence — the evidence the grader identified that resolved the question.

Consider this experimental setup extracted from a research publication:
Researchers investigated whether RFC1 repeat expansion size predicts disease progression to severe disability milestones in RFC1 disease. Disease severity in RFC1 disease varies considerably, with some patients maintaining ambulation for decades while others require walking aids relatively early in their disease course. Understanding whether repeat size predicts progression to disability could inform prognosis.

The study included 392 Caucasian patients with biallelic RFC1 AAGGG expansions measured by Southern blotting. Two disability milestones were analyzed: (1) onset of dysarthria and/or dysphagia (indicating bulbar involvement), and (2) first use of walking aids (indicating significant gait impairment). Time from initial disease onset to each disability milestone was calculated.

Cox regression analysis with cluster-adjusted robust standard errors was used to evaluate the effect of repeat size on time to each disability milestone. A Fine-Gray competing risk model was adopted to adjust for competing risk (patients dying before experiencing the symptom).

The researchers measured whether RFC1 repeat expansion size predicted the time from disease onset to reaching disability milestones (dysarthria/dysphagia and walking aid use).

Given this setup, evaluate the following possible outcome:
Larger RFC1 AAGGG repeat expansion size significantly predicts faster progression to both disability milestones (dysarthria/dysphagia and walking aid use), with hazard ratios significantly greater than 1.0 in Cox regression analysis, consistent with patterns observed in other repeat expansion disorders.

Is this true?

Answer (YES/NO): YES